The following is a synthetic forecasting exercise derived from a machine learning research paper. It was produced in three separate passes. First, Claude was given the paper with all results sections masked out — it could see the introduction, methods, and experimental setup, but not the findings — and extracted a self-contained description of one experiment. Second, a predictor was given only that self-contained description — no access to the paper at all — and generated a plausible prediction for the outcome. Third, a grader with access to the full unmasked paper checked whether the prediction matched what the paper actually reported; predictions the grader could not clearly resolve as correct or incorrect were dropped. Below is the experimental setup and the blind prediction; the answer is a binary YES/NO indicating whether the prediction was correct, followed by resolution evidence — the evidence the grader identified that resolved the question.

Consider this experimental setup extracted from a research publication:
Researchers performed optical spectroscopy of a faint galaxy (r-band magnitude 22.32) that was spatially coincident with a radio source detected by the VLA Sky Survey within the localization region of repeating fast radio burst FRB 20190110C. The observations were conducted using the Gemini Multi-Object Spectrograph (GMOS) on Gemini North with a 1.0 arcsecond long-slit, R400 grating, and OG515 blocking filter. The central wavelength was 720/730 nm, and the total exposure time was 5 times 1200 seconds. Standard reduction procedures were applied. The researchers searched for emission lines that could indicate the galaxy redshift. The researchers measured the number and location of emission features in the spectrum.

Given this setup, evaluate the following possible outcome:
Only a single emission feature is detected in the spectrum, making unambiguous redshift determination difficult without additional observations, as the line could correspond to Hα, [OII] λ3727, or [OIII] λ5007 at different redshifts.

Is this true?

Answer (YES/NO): YES